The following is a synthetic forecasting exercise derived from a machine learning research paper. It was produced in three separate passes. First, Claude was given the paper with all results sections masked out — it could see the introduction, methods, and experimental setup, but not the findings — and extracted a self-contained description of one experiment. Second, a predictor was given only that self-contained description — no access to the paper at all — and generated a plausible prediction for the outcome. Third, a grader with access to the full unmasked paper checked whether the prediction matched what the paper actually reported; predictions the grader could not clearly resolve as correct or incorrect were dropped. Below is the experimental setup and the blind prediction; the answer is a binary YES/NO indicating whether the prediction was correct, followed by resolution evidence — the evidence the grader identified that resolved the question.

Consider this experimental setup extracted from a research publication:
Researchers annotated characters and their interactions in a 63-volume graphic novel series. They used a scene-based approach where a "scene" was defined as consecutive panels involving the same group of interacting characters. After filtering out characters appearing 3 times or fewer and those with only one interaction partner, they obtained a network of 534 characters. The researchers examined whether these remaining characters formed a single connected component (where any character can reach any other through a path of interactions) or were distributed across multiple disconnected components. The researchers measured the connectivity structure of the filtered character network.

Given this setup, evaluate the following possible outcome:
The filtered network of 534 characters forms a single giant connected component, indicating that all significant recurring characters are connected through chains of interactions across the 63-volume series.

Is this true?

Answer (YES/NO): NO